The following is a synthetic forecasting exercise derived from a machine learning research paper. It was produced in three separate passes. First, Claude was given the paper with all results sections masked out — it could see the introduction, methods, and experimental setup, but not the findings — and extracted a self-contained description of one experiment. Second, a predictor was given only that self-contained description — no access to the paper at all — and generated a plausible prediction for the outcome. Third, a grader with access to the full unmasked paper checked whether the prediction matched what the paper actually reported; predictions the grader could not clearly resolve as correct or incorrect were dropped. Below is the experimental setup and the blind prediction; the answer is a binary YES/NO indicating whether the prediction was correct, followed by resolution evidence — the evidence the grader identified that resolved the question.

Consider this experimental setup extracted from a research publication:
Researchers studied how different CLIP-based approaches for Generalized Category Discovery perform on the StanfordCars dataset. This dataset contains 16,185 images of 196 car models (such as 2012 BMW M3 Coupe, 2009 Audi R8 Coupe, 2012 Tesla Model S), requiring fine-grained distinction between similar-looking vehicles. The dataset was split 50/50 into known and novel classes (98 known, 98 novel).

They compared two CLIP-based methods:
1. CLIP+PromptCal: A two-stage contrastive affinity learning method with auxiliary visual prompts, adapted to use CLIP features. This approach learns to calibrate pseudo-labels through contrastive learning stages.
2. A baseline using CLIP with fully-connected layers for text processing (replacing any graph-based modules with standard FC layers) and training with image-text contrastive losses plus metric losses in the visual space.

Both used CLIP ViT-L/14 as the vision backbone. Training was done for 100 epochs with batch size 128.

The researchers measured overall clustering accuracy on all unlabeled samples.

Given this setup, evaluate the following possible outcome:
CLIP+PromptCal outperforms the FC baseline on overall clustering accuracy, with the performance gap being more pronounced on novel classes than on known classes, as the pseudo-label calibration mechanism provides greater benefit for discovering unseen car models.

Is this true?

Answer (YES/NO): NO